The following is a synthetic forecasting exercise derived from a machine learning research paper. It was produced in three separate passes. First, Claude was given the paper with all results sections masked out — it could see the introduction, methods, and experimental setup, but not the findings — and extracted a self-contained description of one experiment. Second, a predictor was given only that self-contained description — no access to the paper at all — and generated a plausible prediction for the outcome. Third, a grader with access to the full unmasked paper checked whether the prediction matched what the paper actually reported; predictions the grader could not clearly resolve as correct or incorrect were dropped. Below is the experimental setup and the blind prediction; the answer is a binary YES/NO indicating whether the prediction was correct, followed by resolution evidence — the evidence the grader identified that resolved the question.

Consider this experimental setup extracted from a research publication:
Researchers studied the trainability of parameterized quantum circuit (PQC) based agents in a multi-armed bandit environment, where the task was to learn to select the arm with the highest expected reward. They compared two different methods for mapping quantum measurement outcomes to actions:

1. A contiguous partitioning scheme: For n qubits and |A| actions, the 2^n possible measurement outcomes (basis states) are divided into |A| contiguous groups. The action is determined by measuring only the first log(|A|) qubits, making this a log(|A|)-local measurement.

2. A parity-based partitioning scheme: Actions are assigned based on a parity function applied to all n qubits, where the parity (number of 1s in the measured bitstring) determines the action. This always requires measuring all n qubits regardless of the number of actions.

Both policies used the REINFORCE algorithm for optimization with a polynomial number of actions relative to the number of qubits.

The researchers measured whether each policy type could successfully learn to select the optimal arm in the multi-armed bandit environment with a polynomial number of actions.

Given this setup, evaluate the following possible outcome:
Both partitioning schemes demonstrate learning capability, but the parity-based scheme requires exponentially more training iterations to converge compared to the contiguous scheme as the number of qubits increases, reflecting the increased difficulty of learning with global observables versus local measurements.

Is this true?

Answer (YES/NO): NO